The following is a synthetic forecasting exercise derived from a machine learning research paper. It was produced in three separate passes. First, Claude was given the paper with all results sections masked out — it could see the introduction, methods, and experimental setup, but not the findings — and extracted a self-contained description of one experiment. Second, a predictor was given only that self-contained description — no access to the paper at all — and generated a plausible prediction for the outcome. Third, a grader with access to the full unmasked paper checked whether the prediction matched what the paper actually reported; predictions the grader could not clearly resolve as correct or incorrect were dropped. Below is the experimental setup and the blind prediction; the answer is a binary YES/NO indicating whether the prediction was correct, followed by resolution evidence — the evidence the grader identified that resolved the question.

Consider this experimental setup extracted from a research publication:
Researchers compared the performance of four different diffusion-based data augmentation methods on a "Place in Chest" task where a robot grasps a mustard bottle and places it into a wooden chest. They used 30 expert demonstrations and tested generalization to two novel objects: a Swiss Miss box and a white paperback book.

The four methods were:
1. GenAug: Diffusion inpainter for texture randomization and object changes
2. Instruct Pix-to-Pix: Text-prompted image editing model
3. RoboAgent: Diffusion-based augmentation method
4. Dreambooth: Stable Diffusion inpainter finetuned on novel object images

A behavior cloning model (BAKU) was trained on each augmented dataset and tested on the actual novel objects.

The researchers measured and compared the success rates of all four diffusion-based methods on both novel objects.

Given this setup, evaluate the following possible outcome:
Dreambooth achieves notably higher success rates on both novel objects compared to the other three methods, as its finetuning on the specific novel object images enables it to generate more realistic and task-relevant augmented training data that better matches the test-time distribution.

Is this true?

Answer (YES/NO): NO